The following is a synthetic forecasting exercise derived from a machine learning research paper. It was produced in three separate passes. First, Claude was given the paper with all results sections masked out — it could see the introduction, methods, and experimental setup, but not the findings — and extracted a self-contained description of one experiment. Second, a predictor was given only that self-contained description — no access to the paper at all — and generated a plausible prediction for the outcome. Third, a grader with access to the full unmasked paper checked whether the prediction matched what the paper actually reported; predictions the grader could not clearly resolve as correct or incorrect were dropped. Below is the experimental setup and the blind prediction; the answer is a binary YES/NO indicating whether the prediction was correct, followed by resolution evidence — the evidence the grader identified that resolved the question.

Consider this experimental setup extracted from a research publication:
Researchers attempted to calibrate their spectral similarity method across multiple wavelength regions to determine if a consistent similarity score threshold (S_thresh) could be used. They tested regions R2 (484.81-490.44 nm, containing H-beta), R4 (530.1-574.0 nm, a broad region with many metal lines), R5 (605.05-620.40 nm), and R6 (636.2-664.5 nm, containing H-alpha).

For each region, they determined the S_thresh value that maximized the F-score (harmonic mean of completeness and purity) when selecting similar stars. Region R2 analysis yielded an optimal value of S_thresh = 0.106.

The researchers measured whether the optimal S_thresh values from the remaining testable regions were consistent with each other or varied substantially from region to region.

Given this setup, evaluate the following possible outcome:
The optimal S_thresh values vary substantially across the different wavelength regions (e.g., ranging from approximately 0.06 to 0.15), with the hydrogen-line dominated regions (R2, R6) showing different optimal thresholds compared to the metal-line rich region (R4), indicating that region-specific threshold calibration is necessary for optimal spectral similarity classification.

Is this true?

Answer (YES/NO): NO